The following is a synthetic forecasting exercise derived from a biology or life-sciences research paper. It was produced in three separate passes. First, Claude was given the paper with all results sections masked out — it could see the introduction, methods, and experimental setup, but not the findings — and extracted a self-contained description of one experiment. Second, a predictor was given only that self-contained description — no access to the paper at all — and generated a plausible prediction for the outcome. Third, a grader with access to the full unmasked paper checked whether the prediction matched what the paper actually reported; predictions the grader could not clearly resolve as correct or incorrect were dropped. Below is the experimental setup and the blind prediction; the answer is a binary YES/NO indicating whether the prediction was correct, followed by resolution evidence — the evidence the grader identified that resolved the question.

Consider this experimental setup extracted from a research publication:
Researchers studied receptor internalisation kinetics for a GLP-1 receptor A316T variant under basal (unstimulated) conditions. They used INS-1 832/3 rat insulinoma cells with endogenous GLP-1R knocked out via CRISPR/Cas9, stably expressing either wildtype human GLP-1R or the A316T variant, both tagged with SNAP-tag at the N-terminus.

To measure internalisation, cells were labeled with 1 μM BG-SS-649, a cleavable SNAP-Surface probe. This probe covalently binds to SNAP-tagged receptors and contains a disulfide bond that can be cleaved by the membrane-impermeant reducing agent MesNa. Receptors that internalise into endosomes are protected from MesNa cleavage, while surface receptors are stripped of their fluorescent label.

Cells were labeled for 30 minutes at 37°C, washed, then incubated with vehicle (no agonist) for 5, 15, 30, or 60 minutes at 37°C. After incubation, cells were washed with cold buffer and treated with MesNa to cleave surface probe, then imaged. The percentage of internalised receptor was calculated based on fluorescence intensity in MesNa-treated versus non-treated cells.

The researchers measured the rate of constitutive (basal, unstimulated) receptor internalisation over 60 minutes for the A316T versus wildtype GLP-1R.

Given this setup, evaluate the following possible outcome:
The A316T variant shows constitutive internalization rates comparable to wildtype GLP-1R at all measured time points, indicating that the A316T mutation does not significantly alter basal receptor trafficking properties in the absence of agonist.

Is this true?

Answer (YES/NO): NO